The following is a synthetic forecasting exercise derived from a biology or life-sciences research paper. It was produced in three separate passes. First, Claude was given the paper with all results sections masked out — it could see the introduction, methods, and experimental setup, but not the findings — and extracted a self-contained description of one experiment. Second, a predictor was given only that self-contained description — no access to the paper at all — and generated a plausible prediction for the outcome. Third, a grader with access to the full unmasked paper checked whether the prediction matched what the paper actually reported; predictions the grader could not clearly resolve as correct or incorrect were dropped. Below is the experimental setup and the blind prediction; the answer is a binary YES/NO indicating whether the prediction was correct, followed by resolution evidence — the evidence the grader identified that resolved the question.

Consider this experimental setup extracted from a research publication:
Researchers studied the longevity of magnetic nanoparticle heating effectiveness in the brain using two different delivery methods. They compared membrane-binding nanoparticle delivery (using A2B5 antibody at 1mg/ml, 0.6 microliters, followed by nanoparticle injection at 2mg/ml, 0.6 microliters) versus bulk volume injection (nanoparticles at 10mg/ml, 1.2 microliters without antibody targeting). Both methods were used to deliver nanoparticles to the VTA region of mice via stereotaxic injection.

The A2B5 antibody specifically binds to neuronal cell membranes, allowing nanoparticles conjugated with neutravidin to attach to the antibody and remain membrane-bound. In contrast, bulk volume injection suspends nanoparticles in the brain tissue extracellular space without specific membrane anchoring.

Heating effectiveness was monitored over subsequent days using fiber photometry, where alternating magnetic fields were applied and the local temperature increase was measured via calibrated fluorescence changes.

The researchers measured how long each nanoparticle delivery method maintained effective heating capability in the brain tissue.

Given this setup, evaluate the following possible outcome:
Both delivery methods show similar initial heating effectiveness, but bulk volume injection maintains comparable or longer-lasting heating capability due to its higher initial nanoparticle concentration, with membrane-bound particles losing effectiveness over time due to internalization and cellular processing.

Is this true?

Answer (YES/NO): YES